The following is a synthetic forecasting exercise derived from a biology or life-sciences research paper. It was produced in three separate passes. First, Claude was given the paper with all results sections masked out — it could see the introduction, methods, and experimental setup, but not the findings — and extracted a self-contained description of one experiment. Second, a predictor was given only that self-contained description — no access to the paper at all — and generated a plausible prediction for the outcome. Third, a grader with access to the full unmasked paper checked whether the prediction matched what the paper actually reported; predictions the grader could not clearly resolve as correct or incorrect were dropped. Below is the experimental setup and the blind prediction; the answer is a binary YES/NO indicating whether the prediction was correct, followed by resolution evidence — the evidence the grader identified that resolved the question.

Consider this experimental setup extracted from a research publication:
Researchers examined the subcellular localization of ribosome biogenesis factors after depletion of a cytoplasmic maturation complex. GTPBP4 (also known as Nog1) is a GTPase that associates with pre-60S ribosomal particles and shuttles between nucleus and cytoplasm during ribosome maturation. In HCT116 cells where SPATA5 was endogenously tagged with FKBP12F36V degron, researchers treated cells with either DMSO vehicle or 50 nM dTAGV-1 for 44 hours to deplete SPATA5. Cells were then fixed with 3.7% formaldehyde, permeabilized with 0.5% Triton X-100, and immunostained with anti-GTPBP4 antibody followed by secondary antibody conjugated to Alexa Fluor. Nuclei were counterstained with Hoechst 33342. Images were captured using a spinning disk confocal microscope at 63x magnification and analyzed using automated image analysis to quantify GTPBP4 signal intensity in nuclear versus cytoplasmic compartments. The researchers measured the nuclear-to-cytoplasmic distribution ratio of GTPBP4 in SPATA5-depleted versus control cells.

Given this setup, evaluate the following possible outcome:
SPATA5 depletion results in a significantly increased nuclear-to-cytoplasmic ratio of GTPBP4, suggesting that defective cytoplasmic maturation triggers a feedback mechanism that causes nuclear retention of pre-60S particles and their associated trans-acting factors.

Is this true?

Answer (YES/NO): NO